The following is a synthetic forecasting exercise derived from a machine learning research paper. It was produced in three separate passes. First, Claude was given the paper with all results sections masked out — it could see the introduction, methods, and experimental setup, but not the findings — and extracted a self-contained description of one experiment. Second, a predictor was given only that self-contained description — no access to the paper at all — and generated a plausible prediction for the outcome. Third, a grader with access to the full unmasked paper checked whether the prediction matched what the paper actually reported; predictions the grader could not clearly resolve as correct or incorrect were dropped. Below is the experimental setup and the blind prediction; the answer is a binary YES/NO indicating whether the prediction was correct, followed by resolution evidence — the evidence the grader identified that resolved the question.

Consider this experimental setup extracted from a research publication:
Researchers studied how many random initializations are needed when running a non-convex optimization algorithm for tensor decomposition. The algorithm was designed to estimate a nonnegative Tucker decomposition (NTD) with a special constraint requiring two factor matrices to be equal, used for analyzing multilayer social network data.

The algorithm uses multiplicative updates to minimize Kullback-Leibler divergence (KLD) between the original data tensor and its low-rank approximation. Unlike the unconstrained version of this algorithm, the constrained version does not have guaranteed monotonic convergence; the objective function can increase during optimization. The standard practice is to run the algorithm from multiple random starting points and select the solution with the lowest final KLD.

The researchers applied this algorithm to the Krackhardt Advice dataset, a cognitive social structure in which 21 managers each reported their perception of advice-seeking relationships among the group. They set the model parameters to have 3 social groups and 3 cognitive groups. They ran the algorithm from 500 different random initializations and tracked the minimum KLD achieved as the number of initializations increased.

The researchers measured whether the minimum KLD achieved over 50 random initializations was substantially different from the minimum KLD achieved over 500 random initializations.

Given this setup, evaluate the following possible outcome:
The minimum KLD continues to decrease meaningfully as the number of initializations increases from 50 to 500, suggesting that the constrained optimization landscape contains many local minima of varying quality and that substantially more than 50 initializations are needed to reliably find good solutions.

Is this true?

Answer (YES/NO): NO